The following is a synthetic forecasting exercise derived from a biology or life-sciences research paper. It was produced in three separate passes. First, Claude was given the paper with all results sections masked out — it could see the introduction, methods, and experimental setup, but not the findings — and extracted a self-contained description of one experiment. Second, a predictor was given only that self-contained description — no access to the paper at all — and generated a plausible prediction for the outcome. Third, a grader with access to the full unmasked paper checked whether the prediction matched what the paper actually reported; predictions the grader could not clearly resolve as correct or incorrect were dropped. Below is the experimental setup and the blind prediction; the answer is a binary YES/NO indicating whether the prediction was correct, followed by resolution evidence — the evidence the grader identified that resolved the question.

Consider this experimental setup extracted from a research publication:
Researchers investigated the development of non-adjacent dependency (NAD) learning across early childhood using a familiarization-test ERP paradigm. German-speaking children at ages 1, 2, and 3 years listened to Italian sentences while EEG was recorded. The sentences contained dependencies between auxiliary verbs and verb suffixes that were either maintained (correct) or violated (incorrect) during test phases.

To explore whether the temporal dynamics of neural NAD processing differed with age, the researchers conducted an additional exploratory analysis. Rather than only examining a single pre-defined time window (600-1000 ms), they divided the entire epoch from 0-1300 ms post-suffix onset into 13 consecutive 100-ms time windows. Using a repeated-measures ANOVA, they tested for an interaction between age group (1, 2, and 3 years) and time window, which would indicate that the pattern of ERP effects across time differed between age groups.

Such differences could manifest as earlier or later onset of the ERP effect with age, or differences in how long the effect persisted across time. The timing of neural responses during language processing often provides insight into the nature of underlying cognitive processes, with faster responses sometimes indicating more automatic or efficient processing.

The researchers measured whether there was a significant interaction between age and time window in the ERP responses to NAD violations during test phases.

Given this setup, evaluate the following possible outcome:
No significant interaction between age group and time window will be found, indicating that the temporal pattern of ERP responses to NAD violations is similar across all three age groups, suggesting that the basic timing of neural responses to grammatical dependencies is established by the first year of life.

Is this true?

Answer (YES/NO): NO